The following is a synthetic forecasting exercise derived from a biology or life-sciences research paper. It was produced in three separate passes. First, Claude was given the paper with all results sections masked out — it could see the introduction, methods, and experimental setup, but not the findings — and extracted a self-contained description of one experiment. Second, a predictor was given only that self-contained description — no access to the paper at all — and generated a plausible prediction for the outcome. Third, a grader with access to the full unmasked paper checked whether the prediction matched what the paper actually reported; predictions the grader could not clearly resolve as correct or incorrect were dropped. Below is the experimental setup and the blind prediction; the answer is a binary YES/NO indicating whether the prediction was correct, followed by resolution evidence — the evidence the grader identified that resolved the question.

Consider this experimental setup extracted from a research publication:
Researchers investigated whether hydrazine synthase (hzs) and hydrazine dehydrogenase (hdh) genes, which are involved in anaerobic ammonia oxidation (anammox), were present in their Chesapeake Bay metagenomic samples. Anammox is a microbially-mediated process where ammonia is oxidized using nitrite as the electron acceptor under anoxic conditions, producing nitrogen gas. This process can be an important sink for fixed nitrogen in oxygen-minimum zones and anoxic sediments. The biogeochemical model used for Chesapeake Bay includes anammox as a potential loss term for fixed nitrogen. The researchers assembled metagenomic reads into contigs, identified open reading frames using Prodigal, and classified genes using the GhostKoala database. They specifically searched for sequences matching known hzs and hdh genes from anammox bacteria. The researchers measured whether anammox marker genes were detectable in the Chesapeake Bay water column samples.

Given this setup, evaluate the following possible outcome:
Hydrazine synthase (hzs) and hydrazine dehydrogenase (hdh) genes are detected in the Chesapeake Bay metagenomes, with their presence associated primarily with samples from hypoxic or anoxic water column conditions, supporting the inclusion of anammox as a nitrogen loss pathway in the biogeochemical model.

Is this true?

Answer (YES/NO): NO